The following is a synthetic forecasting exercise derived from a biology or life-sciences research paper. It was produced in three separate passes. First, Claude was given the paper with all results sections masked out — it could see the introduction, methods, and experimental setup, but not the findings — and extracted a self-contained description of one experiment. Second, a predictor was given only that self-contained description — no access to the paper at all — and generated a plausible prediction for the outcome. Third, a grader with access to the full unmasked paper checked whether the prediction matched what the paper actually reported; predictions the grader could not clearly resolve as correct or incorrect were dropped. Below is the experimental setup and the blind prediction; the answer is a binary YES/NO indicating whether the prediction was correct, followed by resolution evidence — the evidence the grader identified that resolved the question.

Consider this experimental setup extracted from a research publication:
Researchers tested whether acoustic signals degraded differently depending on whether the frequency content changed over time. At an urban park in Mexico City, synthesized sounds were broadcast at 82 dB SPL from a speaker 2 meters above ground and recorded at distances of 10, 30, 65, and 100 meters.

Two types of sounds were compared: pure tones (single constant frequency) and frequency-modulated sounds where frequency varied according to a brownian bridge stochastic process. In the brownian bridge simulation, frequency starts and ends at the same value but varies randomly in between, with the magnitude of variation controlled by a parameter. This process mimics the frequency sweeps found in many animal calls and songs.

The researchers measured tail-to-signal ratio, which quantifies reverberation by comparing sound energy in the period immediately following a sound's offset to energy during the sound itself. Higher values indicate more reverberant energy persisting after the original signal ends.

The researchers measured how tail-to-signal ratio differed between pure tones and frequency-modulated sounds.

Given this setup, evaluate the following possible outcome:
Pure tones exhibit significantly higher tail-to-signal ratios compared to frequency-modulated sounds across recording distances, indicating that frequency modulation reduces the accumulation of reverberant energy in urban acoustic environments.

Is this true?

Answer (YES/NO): YES